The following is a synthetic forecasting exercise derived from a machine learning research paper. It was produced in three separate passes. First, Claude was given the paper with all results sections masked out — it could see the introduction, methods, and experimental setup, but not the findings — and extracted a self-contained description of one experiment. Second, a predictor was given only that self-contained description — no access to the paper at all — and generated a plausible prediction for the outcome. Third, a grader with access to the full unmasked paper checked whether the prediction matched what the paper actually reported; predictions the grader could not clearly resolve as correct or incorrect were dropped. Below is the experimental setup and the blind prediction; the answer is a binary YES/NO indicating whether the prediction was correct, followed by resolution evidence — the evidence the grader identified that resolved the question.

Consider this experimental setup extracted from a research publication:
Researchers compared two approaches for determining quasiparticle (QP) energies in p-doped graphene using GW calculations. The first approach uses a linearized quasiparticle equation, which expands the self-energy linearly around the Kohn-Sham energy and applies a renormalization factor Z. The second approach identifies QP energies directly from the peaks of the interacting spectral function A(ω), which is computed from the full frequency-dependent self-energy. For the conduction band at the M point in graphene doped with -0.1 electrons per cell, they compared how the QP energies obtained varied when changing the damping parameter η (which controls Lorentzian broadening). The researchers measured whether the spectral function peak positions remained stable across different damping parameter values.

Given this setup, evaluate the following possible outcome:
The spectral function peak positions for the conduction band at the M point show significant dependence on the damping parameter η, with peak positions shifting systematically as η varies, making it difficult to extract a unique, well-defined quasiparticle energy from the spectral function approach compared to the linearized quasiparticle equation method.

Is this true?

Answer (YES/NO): NO